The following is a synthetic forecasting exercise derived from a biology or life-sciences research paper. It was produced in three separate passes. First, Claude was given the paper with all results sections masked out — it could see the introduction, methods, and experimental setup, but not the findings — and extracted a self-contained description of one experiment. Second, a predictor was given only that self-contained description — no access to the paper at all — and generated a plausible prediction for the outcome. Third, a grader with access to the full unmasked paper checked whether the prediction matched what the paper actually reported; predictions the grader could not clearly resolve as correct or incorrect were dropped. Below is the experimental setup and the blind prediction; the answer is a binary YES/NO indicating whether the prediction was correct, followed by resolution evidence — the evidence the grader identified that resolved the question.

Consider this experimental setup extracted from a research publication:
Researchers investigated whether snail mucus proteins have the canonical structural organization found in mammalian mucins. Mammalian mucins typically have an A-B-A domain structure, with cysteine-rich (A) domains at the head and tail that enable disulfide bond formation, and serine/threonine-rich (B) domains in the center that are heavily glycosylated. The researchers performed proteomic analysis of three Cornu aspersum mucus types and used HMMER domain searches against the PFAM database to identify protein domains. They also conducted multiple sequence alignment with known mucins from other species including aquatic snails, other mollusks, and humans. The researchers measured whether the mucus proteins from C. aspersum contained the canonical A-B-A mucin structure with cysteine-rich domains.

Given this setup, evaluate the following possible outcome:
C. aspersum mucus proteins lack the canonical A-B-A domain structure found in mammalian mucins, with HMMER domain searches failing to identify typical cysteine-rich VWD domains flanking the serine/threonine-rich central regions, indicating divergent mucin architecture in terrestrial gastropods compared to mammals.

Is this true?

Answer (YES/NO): YES